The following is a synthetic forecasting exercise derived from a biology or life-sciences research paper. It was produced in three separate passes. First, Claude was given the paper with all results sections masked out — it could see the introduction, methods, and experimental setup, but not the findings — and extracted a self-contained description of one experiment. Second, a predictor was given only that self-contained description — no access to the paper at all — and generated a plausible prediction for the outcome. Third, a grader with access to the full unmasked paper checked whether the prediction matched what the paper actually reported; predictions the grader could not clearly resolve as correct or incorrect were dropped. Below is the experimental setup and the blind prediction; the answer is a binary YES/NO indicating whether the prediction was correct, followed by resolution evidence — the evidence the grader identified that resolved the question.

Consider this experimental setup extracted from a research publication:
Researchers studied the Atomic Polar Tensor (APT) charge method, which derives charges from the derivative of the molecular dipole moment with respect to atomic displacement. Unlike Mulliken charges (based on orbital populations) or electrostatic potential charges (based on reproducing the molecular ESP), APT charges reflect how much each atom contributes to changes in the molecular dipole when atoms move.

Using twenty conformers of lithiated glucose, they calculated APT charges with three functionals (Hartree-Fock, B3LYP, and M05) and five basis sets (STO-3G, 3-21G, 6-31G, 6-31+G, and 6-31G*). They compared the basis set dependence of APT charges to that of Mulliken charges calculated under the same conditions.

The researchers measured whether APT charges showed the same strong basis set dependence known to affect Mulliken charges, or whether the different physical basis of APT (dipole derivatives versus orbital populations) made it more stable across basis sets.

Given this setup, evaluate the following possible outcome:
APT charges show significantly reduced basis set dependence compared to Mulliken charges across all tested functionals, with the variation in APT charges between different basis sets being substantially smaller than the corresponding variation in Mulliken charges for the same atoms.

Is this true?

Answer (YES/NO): YES